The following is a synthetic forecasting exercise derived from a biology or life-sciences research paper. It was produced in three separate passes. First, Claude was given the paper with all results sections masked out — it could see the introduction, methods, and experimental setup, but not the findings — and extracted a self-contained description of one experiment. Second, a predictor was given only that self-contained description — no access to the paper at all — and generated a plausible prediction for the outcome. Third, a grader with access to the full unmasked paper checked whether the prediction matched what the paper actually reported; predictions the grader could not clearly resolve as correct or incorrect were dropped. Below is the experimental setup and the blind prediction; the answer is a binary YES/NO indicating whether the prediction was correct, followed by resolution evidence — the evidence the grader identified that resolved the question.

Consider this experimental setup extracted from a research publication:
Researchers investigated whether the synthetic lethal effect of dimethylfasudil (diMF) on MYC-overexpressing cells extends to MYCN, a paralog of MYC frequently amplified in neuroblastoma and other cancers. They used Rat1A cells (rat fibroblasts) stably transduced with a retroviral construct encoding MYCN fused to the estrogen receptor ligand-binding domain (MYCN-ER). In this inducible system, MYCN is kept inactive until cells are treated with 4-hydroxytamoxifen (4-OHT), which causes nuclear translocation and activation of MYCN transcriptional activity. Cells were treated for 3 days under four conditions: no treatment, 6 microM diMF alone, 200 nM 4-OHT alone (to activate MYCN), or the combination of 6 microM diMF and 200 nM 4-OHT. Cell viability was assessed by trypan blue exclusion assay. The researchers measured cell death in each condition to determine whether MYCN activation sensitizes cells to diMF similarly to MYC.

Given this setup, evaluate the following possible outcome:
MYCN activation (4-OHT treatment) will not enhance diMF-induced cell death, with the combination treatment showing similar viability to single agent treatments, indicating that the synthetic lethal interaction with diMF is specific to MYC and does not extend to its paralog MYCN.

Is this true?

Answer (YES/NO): NO